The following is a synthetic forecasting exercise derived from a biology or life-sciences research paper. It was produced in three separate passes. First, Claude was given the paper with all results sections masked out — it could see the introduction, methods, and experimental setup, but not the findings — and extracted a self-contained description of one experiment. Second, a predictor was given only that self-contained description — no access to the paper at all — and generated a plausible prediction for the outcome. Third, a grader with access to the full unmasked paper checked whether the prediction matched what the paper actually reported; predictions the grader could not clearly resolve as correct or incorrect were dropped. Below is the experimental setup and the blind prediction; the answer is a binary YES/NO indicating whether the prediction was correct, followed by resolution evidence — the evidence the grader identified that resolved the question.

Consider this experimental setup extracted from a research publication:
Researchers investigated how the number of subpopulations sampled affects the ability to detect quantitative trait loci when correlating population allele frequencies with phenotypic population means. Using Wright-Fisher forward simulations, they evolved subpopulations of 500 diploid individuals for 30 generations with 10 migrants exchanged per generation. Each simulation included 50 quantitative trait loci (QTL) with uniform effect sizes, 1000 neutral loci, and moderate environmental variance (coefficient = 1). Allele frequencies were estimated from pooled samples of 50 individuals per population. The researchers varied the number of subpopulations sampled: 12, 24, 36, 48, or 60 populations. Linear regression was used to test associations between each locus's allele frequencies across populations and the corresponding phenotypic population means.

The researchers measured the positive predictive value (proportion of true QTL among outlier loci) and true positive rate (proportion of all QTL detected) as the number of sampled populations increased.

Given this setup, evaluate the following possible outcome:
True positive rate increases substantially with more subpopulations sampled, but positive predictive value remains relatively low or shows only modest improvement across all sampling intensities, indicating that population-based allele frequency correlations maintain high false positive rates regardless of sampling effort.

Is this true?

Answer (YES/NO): NO